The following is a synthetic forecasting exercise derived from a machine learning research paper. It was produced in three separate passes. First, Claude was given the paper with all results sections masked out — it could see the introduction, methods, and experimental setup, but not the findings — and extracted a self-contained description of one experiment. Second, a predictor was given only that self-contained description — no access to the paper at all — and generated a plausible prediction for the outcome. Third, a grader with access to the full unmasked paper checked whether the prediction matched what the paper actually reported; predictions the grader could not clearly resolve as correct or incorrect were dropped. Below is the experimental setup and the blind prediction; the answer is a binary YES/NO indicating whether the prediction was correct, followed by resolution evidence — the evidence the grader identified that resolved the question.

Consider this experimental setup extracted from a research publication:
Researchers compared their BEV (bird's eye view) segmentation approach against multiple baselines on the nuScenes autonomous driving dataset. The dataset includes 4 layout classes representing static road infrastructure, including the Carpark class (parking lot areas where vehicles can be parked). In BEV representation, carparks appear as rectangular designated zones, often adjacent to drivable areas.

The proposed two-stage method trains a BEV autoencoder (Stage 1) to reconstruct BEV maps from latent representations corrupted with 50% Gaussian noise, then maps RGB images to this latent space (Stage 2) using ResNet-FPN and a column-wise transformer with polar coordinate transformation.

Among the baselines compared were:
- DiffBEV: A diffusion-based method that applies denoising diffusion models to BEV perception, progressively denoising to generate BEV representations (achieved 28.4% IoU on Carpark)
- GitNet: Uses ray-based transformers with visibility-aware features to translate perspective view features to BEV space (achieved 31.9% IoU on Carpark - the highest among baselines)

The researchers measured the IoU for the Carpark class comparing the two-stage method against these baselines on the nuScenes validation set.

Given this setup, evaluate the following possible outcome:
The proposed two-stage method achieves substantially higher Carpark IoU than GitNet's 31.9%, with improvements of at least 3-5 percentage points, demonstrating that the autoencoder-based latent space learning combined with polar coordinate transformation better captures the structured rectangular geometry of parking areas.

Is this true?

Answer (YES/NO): NO